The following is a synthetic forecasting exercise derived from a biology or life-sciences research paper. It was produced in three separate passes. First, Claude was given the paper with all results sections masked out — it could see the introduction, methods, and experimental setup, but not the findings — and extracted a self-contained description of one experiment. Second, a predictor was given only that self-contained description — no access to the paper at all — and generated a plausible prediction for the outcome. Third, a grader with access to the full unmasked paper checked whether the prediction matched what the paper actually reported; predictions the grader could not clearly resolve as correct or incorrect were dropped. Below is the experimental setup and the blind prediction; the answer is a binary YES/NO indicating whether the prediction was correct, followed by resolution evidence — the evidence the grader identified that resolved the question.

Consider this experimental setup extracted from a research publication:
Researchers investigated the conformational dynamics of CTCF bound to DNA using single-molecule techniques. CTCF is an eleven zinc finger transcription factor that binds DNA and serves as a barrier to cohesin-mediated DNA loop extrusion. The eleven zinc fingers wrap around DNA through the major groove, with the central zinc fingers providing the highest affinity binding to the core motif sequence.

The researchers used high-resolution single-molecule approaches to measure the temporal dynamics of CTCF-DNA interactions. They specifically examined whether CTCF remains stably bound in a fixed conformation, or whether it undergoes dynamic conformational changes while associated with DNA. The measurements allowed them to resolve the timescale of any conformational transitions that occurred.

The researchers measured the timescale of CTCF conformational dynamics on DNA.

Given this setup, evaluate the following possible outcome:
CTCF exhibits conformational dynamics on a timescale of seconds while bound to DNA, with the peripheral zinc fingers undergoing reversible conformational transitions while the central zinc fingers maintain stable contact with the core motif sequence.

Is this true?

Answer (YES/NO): NO